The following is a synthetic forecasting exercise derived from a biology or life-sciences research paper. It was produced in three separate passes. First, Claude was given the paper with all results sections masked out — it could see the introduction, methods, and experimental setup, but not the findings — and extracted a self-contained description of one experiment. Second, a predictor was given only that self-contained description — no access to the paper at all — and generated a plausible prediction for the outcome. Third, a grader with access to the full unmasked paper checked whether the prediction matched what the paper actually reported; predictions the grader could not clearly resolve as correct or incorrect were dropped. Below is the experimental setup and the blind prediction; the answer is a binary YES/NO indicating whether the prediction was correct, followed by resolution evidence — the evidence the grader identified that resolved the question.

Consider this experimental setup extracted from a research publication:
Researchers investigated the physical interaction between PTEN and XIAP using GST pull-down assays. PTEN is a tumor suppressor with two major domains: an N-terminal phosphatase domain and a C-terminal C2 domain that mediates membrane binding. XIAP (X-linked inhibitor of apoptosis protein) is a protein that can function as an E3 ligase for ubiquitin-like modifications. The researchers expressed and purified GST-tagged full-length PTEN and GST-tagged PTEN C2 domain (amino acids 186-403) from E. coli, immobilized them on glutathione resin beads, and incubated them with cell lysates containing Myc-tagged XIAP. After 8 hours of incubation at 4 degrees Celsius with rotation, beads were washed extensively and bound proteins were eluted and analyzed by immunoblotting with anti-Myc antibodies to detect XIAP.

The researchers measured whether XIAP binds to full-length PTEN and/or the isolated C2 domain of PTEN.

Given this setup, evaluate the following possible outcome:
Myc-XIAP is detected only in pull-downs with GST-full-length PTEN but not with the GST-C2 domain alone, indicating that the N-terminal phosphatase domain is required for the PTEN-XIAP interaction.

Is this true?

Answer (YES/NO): NO